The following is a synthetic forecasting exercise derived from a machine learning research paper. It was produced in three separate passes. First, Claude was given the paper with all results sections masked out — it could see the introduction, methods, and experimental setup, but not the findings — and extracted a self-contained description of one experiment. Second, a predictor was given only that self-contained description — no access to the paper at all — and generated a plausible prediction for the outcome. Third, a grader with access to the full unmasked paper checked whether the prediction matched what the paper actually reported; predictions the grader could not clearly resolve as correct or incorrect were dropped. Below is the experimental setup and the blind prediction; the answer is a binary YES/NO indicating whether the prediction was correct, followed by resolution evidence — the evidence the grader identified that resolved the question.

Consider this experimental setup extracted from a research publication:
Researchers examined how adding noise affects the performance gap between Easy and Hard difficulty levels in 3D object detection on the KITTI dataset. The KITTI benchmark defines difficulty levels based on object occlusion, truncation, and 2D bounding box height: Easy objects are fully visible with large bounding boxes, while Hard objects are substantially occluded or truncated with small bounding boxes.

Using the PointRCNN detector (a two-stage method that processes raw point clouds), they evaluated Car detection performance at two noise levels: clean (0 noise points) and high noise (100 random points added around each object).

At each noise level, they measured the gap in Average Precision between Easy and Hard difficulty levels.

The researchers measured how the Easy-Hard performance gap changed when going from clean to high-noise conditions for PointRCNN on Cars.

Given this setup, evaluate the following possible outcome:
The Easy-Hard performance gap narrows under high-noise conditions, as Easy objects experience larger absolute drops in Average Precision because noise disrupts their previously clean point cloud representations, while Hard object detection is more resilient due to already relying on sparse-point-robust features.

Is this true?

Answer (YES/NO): NO